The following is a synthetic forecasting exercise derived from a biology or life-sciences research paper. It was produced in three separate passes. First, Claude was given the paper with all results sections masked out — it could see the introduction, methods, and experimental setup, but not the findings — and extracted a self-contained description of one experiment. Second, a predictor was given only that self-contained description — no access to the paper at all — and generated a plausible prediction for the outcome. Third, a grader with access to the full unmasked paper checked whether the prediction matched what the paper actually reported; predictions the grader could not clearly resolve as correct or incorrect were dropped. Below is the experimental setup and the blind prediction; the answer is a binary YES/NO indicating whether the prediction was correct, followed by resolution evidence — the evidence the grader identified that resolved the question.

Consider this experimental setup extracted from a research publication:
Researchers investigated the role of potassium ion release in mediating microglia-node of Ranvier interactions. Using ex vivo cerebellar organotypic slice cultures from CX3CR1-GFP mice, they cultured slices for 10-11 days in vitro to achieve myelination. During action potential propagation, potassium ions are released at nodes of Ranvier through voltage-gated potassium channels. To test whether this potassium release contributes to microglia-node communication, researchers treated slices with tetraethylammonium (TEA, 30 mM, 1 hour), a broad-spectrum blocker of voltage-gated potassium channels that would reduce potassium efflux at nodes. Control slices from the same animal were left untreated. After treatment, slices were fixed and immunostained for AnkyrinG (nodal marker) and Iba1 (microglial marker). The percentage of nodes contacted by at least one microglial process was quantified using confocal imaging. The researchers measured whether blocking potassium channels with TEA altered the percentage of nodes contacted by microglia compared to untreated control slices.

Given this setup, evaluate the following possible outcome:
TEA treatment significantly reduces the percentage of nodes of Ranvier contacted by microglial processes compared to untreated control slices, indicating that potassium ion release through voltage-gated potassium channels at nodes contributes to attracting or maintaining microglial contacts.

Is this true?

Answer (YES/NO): YES